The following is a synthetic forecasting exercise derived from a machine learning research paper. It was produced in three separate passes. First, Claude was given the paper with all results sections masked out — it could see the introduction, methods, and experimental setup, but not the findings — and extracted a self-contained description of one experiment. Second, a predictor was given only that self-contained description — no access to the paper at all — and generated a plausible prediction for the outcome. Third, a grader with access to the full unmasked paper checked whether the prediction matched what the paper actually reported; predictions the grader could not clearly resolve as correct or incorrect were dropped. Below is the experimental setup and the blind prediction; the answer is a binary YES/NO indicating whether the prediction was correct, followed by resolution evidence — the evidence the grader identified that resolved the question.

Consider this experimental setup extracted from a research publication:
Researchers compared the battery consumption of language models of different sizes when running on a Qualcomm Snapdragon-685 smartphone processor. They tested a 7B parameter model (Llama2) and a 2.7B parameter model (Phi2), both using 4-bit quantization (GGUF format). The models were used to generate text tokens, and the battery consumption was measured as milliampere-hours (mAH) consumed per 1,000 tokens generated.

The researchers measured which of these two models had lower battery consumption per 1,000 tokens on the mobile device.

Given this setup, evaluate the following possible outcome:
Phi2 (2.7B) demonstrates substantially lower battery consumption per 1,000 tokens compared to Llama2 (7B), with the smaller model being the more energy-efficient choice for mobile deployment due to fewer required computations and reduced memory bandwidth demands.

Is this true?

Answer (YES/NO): NO